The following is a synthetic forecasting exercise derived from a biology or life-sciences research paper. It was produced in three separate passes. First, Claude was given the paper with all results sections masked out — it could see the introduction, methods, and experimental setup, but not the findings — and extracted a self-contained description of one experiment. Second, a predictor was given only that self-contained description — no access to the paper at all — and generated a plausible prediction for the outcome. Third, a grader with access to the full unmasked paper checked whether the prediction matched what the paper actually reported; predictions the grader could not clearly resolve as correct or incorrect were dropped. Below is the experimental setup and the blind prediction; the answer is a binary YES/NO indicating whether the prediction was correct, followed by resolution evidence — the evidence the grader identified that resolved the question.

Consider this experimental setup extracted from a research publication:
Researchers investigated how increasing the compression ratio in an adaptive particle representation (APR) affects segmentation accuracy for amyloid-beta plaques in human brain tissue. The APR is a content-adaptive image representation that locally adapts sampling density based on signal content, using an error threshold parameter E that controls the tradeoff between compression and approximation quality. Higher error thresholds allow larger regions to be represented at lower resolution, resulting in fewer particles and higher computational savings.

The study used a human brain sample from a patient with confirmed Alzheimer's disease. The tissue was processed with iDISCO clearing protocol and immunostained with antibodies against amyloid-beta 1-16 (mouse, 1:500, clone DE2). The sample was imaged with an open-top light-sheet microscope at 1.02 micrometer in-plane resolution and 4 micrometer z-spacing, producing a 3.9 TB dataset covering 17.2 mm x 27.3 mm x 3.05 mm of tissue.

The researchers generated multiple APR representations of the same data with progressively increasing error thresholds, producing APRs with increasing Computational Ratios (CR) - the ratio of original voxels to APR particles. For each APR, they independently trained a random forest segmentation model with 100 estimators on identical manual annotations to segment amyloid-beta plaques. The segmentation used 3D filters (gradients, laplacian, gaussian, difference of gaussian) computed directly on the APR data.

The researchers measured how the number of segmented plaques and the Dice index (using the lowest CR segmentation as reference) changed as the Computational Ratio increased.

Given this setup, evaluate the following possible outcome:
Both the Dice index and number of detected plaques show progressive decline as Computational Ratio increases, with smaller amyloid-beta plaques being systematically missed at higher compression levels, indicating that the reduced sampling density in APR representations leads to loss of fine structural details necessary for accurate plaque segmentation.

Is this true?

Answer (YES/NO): NO